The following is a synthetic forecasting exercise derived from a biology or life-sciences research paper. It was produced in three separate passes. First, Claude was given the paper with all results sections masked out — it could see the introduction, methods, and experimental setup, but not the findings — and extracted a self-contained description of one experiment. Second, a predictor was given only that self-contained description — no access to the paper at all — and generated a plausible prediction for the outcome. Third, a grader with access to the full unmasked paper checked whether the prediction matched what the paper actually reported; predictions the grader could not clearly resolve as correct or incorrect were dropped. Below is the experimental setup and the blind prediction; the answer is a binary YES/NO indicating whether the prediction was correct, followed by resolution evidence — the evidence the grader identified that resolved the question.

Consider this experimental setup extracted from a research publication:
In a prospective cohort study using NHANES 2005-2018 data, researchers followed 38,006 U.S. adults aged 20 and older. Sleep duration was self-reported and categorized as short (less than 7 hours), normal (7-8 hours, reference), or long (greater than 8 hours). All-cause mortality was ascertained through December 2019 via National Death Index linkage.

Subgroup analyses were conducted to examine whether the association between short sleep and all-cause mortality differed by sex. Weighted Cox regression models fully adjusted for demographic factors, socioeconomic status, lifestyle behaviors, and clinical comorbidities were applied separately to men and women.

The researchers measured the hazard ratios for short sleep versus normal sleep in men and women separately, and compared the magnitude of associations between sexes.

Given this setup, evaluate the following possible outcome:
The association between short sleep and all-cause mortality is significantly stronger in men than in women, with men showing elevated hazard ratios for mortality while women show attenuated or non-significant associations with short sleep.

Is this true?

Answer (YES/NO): NO